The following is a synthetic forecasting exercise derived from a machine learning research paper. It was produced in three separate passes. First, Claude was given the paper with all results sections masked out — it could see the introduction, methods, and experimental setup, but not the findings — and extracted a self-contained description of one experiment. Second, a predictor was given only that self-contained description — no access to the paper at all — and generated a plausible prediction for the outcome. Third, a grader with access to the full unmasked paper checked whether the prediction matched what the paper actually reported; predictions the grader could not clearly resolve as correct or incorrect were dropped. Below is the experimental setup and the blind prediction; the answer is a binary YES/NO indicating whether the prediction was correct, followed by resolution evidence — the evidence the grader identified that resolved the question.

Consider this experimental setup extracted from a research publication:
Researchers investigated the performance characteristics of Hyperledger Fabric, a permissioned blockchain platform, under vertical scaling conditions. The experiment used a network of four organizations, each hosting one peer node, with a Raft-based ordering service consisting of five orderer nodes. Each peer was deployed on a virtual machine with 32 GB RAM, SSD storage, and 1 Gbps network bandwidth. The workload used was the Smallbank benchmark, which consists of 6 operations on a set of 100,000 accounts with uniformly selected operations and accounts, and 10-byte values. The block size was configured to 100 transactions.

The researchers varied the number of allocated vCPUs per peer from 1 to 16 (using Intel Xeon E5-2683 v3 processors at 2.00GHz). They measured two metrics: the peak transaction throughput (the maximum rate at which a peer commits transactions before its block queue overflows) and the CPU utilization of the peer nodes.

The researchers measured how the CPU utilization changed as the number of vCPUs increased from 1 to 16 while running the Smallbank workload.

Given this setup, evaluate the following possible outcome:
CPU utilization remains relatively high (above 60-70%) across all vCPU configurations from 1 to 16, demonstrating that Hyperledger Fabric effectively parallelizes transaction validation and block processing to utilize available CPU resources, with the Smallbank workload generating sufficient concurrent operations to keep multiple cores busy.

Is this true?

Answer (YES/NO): NO